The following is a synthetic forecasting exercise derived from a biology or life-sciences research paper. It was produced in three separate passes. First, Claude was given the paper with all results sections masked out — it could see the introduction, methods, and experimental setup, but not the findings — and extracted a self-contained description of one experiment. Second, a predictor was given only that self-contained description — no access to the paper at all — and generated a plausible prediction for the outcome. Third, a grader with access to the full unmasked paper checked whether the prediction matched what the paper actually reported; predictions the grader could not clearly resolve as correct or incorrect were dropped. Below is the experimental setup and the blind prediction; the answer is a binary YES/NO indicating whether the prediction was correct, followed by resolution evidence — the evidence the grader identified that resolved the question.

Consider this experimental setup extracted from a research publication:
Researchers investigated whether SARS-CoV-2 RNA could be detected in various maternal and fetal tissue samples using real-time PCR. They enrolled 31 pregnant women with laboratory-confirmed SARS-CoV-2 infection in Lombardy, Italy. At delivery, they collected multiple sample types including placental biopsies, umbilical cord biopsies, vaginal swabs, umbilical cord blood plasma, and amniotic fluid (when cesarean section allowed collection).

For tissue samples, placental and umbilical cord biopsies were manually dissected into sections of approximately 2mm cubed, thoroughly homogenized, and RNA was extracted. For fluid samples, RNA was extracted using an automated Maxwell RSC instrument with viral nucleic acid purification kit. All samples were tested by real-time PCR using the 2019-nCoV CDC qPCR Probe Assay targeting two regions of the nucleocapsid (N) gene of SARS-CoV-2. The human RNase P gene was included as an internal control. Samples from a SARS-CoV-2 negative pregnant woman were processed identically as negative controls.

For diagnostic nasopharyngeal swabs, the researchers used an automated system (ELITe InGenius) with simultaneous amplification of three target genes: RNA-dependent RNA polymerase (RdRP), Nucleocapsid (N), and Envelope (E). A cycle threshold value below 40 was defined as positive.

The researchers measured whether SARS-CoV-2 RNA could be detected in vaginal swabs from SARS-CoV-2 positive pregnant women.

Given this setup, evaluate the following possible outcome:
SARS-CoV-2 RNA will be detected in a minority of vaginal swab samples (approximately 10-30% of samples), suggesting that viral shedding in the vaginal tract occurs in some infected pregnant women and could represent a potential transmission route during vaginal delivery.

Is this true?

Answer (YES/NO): NO